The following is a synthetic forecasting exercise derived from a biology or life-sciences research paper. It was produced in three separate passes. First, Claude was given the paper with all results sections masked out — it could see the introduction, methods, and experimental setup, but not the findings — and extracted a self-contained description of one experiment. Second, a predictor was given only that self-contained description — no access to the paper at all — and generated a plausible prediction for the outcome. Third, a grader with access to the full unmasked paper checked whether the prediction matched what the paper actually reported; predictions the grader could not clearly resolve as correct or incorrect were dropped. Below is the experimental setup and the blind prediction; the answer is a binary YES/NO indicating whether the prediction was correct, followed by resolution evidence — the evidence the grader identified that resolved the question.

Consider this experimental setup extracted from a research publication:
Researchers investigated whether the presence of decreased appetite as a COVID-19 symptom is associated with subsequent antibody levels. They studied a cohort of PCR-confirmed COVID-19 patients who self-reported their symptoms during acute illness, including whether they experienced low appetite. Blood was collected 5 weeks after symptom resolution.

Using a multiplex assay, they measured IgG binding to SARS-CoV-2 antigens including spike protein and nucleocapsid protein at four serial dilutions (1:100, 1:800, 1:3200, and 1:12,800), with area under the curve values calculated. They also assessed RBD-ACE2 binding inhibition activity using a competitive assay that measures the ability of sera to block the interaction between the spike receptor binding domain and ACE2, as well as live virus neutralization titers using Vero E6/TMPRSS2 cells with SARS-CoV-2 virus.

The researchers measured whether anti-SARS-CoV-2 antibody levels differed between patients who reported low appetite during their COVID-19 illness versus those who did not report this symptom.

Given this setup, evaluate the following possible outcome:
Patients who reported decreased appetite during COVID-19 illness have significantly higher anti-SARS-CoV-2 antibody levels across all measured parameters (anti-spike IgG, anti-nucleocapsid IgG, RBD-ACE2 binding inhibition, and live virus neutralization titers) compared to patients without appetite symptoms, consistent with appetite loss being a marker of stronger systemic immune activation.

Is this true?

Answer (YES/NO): YES